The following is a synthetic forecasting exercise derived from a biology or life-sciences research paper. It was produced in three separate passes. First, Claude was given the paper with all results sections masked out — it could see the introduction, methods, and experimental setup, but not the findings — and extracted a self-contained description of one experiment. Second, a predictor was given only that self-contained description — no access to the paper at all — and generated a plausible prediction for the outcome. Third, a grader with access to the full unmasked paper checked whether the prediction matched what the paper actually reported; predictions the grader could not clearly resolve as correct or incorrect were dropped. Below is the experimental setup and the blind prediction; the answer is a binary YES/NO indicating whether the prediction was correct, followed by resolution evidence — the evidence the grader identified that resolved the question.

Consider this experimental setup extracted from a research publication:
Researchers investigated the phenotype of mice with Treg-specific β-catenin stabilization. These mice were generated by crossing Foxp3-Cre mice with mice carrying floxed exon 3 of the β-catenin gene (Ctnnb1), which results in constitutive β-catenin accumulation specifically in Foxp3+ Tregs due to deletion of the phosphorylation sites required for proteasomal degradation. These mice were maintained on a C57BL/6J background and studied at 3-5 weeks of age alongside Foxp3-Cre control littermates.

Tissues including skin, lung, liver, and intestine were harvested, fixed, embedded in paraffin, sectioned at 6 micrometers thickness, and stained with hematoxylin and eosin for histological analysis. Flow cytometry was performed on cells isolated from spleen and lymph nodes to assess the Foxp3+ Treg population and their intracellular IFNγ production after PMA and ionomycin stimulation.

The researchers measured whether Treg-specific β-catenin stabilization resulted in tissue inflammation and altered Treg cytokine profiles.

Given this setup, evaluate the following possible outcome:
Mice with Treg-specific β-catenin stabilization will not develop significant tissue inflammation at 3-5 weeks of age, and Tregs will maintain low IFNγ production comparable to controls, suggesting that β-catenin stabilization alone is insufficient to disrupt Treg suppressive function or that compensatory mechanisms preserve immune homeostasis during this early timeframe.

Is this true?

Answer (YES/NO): NO